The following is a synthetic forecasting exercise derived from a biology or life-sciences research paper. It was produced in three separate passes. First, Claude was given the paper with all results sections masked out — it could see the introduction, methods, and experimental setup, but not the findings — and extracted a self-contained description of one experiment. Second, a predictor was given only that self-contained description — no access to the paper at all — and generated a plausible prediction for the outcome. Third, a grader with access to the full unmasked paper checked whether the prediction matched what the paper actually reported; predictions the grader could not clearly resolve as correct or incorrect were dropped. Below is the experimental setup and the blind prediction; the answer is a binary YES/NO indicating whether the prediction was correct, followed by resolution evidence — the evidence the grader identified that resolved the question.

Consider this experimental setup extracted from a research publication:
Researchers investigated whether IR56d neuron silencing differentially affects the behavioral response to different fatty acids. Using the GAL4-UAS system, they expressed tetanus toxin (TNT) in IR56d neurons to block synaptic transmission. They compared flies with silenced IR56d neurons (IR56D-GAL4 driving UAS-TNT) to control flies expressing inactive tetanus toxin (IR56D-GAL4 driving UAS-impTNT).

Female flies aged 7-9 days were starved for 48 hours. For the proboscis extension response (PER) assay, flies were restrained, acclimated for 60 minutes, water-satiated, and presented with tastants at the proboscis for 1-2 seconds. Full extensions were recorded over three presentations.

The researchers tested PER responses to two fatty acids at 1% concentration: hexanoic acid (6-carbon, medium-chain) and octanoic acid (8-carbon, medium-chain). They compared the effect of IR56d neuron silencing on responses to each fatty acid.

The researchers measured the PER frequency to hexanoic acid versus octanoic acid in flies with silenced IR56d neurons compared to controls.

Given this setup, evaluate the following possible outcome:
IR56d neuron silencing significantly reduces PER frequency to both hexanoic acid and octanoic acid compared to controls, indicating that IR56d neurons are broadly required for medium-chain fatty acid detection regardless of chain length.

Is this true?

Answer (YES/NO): YES